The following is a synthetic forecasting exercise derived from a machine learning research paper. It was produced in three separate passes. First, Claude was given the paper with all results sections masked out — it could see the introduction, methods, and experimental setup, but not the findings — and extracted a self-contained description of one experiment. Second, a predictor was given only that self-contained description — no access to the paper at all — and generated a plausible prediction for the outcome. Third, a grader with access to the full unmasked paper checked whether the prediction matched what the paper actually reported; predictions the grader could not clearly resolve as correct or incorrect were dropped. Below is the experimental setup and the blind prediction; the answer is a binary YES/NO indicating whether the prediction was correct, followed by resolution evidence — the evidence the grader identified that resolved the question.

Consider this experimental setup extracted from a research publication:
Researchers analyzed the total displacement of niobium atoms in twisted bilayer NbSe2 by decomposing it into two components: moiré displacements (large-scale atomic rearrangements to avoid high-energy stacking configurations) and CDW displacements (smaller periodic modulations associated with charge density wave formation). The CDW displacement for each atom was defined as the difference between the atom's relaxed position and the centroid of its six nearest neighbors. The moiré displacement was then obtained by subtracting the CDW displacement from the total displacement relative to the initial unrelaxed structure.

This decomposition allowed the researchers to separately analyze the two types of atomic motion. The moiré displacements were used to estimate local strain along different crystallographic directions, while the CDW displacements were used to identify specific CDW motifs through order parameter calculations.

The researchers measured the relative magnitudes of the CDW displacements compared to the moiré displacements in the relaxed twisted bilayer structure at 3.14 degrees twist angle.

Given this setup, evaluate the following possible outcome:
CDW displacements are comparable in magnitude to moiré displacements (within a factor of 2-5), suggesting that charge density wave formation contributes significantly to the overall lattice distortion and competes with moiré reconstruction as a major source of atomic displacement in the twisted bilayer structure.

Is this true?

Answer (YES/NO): NO